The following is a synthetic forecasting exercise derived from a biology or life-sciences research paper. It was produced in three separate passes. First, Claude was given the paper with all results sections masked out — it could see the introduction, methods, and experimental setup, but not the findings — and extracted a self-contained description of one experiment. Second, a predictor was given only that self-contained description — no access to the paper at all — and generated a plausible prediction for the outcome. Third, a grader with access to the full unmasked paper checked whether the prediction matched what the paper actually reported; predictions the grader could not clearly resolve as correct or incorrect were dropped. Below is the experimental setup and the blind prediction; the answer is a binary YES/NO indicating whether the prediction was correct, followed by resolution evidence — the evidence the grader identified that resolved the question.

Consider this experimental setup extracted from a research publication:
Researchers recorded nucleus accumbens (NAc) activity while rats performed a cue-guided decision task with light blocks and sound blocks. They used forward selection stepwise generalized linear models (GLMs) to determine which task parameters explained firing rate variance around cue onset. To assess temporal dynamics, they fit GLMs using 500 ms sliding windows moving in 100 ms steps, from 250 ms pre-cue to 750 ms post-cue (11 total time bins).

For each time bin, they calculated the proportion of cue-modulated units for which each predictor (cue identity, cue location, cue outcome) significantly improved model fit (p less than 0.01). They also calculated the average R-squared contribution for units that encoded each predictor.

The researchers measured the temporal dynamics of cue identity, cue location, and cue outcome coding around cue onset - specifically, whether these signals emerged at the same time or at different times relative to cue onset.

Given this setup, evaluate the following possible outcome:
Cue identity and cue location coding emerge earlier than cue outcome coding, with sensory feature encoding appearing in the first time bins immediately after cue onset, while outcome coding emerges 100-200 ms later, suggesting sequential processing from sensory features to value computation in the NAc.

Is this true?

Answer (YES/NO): NO